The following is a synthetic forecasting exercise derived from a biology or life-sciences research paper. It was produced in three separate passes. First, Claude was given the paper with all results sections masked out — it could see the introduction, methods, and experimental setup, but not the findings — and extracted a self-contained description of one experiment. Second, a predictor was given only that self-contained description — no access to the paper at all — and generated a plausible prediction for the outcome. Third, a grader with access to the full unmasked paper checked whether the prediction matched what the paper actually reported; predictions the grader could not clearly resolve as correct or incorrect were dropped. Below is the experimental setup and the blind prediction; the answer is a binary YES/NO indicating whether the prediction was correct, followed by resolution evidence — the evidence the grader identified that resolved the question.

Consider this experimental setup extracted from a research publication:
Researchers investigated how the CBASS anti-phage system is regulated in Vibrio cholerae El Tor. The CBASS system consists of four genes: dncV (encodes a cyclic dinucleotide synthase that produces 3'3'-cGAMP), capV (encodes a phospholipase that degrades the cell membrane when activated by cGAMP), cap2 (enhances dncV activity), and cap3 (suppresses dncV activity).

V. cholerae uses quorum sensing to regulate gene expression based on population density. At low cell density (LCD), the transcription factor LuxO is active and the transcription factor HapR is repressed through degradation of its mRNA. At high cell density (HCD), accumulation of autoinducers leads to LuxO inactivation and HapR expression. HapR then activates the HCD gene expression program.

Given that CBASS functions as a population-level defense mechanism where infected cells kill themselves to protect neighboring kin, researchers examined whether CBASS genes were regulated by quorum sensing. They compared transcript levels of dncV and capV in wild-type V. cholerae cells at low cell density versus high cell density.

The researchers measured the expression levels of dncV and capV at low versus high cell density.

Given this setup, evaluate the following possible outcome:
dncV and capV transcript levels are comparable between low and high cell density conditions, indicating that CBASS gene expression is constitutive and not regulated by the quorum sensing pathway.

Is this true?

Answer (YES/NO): NO